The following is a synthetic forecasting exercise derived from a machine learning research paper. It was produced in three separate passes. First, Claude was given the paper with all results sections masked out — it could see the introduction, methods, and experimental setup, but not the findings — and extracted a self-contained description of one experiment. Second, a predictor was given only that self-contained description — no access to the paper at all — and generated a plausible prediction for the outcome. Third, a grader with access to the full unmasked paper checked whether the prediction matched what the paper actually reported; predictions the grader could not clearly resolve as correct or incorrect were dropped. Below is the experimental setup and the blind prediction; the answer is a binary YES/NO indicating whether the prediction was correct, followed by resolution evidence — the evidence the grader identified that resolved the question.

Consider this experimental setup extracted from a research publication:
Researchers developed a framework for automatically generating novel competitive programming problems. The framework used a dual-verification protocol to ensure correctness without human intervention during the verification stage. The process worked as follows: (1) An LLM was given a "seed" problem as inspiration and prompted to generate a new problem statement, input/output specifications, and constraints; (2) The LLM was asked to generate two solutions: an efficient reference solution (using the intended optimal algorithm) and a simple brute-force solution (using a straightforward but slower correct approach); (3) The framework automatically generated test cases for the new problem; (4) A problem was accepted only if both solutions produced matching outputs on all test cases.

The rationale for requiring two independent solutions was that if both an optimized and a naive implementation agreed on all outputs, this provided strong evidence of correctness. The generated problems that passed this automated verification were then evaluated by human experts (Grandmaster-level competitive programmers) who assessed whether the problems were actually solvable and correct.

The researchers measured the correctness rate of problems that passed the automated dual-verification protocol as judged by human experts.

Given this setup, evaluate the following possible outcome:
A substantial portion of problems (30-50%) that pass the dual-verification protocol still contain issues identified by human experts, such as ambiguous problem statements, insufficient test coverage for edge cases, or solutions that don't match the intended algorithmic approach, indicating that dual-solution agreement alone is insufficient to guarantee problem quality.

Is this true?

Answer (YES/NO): NO